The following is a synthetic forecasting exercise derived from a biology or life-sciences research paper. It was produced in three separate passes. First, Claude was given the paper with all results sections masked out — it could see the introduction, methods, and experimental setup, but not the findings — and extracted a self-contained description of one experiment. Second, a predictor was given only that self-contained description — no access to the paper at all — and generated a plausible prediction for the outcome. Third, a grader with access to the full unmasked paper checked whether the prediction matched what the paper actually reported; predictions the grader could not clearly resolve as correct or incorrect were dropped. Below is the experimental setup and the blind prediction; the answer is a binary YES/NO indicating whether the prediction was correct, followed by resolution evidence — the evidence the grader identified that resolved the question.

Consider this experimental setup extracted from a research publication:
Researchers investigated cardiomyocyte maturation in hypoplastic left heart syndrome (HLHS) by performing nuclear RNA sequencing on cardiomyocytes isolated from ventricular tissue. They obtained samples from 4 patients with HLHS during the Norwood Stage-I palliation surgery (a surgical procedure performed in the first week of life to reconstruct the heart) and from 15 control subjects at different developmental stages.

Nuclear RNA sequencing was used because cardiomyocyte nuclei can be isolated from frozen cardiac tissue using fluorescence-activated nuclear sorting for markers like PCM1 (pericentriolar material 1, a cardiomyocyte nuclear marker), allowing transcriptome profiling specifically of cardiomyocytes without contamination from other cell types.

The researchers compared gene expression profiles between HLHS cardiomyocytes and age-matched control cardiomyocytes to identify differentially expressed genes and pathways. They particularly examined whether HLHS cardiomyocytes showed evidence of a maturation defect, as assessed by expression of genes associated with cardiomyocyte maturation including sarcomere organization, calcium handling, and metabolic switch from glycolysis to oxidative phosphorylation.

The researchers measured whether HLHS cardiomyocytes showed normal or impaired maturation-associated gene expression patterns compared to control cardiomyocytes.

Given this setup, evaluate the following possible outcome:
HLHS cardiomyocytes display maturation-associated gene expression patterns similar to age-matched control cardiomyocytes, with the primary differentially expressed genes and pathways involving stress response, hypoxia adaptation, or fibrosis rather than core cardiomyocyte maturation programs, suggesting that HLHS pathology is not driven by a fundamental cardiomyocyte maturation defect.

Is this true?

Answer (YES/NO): NO